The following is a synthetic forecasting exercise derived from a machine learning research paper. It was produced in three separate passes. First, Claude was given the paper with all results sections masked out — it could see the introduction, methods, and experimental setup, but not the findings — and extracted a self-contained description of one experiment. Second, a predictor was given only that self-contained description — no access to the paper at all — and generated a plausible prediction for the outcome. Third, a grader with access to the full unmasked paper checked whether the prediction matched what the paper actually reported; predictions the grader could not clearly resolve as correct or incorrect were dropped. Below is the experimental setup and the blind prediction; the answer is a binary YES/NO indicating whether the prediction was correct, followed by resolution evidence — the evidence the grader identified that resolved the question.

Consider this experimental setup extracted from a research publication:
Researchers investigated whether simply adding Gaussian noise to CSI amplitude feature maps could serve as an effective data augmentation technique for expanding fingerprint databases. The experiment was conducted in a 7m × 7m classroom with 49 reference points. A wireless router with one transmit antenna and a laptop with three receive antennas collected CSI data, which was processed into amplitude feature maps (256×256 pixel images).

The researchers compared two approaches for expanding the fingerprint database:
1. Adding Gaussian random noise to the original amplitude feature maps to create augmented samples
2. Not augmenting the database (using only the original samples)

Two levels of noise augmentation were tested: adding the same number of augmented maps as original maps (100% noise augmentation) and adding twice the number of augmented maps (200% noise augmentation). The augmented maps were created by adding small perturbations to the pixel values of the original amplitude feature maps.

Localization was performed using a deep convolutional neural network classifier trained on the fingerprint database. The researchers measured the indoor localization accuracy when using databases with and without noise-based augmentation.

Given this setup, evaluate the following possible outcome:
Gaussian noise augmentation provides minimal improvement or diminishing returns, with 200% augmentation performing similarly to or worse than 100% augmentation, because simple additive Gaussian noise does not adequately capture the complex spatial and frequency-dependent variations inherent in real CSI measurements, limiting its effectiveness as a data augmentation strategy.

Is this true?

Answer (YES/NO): YES